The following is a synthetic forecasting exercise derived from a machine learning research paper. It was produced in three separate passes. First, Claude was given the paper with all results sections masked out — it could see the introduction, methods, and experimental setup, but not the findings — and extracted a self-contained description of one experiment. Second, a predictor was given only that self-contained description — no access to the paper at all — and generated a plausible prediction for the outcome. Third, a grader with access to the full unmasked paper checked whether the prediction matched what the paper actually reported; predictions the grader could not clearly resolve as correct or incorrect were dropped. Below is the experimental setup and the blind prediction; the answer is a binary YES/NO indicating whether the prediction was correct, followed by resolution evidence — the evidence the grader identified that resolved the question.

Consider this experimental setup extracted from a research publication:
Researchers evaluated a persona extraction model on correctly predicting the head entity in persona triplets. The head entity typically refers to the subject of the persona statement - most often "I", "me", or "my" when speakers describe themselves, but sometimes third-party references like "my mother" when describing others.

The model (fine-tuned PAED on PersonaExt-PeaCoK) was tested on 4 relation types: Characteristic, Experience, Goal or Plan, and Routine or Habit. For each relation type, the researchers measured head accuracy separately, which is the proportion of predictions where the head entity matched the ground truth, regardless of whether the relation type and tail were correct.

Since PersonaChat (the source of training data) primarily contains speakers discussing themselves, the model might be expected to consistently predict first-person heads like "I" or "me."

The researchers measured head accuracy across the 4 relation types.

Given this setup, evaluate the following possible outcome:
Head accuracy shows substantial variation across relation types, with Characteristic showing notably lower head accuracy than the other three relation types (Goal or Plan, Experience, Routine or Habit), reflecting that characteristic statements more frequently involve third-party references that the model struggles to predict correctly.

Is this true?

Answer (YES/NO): NO